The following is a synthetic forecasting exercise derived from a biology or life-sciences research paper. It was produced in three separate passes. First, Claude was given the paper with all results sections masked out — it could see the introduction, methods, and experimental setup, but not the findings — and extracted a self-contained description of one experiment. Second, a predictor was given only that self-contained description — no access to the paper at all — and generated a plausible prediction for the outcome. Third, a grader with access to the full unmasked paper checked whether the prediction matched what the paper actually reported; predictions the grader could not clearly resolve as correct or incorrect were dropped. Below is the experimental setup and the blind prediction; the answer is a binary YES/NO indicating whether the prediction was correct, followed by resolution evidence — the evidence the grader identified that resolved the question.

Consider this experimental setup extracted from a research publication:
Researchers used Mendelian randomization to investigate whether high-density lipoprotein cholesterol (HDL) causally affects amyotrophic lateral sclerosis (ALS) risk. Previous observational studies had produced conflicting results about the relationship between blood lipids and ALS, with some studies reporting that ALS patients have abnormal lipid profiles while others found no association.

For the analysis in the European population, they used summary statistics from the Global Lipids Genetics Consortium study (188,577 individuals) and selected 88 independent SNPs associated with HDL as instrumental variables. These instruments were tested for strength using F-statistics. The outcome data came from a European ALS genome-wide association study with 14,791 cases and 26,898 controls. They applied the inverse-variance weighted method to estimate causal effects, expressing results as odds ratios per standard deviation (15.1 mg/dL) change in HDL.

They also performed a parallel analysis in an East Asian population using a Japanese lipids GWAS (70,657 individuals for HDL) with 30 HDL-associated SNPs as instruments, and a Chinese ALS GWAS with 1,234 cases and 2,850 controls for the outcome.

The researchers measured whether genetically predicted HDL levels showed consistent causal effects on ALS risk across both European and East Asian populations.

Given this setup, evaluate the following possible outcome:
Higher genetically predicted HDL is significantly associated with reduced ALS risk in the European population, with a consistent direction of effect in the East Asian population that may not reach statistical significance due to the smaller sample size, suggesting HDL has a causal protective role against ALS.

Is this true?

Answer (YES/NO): NO